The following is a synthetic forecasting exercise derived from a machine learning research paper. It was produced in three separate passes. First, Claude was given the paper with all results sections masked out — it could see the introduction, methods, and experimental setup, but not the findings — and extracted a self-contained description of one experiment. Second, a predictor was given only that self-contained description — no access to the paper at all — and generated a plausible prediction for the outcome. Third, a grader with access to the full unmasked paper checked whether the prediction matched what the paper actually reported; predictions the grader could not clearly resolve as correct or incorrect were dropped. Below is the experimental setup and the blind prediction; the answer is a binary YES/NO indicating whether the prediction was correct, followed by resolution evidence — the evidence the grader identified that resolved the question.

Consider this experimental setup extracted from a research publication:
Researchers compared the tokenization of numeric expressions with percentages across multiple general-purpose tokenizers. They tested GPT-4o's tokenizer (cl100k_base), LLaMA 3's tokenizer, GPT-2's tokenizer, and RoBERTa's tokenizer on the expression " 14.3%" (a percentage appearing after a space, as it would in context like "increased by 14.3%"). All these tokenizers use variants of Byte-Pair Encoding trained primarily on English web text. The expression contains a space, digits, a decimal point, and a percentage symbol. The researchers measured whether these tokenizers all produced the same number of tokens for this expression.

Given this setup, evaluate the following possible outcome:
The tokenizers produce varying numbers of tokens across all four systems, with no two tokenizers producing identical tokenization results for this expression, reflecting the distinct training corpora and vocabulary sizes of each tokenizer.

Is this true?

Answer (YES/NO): NO